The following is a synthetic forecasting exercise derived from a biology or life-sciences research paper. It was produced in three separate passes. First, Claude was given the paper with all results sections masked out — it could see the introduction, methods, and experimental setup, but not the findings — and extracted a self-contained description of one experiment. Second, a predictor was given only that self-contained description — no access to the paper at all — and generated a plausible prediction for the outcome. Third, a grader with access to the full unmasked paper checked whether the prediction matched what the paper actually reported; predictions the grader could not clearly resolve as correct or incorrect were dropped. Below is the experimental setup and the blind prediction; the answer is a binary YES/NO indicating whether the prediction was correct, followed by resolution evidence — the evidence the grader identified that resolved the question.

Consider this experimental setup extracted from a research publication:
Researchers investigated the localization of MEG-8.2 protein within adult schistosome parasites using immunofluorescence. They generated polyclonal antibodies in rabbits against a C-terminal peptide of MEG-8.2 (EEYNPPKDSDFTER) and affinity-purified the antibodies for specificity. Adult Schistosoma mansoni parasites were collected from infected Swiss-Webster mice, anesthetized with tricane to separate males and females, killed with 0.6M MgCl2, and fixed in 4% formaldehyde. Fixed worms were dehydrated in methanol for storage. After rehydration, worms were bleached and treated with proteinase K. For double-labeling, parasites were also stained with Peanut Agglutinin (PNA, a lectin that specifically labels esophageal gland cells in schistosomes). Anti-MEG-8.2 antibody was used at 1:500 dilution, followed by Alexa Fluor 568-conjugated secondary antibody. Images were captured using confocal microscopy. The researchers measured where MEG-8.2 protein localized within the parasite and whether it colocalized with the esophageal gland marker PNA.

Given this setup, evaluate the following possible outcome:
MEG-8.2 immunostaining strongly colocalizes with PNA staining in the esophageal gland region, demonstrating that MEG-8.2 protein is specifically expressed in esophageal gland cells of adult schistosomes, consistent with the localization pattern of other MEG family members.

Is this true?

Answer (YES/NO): YES